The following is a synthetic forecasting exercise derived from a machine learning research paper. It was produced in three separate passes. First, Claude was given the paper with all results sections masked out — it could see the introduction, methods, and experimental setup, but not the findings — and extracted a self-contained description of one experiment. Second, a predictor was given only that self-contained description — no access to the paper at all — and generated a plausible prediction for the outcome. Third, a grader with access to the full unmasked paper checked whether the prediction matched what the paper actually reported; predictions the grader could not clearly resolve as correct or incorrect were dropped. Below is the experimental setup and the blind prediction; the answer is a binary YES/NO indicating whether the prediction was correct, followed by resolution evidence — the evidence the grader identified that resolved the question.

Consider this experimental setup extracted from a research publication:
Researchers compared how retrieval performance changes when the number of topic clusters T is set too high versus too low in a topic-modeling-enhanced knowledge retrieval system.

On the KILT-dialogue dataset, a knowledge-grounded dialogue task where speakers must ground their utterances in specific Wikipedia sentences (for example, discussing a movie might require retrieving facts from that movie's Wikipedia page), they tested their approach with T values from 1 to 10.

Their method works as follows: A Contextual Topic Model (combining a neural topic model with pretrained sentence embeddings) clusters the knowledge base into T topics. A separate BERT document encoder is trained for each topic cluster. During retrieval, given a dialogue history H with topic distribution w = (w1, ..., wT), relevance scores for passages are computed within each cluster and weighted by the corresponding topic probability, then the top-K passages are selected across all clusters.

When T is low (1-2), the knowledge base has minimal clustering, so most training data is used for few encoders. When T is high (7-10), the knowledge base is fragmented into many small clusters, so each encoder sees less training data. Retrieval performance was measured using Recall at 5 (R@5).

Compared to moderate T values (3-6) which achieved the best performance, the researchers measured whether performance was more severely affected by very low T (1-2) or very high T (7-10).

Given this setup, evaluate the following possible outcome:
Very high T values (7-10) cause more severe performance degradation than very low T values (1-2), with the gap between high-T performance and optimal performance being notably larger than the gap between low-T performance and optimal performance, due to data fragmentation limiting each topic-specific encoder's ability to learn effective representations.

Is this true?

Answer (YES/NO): YES